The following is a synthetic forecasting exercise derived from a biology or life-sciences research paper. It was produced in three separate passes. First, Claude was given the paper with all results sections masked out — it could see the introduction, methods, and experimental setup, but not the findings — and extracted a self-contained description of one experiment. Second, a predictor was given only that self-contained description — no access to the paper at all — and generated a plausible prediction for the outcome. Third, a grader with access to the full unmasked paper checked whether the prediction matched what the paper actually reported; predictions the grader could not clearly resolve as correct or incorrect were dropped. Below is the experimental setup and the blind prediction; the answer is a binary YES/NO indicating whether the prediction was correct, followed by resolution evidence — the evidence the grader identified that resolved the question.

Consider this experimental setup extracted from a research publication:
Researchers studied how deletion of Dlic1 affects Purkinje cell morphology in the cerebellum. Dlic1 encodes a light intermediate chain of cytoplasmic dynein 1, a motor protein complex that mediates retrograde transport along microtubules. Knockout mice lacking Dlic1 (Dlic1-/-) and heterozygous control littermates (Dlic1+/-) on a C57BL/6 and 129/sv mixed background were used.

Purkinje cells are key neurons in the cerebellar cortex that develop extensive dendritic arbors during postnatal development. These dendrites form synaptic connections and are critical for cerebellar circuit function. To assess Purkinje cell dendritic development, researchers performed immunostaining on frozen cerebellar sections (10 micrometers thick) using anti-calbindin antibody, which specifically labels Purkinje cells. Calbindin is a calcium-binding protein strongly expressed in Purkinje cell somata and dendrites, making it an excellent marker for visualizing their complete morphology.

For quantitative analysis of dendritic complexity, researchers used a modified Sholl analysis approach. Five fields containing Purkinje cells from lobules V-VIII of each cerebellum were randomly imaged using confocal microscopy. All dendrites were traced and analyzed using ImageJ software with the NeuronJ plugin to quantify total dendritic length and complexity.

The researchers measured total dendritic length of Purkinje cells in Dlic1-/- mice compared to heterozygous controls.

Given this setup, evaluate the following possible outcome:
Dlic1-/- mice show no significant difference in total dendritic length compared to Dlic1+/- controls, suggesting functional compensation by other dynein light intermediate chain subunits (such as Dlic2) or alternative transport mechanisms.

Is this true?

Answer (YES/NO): NO